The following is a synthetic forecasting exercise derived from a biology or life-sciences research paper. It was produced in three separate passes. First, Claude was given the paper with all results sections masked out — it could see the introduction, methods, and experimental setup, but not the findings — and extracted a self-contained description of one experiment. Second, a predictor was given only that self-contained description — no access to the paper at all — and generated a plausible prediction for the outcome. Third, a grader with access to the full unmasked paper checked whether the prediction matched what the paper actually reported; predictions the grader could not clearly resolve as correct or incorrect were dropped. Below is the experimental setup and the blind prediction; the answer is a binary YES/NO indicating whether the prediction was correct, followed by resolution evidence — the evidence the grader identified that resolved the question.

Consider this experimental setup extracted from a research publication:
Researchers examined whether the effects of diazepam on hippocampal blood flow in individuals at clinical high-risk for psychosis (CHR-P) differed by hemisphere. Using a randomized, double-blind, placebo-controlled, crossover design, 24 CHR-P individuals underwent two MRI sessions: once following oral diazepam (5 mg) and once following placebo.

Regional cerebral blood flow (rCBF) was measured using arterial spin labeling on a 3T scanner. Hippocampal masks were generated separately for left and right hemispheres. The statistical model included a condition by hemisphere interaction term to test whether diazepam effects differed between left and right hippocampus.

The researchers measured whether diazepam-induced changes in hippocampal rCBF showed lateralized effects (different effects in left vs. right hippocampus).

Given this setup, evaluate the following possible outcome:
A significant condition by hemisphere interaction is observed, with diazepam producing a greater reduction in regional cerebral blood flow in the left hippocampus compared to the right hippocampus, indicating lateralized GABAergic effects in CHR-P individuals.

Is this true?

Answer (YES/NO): NO